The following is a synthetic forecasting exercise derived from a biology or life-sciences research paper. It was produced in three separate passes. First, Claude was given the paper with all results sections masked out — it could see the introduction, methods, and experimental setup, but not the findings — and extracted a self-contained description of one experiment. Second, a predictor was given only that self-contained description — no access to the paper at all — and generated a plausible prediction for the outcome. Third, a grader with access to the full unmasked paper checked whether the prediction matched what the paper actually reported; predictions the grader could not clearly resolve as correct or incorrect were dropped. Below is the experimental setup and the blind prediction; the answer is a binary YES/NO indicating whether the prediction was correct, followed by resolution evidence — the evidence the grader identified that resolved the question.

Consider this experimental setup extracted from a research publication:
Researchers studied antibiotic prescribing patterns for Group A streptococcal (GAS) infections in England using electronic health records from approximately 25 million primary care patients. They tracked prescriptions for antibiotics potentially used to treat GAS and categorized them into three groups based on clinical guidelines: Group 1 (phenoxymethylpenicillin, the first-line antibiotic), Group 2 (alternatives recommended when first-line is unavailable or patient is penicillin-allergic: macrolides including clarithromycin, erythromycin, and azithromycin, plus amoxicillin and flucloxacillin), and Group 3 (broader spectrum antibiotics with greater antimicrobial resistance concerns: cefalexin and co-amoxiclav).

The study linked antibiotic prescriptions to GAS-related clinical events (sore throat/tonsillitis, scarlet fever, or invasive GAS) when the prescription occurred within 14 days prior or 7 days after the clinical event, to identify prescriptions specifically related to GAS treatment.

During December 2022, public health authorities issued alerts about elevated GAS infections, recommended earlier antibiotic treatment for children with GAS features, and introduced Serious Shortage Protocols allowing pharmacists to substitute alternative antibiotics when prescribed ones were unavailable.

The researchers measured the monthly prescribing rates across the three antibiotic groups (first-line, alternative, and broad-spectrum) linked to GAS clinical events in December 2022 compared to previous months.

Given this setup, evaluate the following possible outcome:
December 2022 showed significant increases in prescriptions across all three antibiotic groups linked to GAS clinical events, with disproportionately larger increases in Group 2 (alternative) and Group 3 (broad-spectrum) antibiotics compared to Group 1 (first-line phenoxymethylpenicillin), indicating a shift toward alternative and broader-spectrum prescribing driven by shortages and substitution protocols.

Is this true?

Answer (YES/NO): NO